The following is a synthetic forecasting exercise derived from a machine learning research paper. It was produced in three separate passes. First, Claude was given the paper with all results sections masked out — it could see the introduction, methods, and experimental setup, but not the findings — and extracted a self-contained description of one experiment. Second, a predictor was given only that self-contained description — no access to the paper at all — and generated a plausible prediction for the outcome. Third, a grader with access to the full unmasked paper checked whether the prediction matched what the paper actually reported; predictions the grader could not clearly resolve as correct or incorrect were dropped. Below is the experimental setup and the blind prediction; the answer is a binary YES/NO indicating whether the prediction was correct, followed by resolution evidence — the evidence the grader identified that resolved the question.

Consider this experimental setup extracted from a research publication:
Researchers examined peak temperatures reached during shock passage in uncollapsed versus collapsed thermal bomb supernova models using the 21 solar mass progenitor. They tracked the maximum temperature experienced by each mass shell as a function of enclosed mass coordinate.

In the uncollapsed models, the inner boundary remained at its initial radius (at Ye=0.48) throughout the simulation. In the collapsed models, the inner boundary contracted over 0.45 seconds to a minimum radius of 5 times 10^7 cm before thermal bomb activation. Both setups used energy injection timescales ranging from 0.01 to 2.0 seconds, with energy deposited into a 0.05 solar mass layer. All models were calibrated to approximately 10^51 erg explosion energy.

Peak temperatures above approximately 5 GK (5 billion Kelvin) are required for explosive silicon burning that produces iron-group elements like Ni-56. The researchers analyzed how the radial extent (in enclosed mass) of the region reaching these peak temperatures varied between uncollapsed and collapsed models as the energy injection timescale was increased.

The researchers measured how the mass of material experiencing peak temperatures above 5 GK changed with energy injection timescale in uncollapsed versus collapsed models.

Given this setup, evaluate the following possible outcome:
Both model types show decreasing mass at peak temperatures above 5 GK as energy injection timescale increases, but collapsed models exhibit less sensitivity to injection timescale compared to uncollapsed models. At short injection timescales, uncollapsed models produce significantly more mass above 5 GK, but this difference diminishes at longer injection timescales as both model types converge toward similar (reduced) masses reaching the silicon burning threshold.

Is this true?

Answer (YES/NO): NO